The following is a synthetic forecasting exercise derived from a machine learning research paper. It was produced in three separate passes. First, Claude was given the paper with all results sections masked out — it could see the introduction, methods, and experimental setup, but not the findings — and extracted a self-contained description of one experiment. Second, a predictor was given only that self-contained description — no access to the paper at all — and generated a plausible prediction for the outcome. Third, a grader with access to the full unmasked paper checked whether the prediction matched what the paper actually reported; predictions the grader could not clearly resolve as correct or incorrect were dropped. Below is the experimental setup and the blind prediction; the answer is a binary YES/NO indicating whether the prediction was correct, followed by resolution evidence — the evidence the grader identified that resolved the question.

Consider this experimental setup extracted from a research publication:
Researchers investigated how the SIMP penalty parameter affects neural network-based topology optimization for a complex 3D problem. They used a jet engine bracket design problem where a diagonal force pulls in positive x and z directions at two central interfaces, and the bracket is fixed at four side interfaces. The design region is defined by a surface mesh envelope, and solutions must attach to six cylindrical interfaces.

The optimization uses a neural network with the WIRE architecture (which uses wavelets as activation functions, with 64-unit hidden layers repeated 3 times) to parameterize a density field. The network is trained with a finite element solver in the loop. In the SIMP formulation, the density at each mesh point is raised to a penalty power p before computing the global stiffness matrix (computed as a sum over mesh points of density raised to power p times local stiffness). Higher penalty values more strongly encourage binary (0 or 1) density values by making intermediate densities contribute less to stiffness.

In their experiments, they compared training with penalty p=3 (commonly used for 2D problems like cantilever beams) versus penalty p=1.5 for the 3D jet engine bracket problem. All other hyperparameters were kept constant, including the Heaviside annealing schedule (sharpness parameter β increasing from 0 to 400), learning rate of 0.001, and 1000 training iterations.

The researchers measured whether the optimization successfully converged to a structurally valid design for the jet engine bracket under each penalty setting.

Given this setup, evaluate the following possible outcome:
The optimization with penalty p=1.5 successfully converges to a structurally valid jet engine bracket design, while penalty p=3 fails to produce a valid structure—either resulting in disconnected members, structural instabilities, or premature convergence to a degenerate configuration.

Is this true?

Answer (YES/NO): YES